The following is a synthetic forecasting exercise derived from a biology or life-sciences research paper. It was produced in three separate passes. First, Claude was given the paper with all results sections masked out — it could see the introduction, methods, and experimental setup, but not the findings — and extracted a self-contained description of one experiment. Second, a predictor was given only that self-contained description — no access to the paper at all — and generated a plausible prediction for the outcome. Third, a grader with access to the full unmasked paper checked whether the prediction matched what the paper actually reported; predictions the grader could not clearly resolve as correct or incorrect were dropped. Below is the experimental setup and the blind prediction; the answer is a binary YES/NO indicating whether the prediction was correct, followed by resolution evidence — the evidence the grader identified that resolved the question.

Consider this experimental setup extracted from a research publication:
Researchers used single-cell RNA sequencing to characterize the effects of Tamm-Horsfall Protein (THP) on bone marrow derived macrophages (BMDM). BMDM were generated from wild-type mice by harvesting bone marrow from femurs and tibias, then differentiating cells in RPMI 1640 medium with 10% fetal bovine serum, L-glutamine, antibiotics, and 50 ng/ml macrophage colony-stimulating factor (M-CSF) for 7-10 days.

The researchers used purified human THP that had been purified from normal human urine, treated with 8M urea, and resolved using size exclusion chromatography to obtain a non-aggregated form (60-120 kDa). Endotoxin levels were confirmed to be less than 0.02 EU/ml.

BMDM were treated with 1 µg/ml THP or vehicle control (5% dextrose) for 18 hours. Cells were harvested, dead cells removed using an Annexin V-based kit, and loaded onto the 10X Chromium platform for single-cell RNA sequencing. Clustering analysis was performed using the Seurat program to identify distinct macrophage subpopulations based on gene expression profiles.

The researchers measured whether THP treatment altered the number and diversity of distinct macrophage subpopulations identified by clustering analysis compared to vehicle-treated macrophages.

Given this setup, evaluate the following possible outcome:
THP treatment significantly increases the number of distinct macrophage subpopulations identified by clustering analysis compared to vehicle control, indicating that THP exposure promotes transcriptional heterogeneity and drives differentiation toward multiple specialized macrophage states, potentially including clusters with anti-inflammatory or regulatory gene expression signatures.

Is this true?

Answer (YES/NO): NO